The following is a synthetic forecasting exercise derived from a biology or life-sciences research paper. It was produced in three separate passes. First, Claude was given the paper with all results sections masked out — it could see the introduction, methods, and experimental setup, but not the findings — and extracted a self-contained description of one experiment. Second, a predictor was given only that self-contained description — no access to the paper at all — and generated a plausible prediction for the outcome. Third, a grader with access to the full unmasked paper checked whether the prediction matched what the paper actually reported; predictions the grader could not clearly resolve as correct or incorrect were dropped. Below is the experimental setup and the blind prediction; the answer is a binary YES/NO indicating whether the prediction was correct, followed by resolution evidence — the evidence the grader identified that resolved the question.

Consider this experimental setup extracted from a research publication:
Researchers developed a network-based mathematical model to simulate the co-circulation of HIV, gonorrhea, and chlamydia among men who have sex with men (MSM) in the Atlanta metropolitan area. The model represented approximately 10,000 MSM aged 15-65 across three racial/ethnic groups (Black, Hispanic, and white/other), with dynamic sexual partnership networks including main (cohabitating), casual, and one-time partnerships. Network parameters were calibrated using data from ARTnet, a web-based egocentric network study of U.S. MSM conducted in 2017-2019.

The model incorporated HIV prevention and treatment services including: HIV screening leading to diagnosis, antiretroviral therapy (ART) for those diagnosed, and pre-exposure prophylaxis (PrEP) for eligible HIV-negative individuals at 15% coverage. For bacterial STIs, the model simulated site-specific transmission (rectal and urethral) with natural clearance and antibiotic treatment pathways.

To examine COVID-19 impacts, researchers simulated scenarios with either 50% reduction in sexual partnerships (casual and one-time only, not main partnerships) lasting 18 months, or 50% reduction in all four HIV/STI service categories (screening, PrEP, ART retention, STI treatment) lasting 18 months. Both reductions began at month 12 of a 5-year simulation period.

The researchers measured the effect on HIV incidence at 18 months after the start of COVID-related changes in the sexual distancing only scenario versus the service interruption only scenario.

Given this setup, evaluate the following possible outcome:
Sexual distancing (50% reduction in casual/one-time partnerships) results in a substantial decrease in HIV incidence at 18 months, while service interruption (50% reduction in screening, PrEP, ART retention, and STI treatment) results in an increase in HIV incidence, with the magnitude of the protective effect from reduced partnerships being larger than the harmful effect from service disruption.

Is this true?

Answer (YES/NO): YES